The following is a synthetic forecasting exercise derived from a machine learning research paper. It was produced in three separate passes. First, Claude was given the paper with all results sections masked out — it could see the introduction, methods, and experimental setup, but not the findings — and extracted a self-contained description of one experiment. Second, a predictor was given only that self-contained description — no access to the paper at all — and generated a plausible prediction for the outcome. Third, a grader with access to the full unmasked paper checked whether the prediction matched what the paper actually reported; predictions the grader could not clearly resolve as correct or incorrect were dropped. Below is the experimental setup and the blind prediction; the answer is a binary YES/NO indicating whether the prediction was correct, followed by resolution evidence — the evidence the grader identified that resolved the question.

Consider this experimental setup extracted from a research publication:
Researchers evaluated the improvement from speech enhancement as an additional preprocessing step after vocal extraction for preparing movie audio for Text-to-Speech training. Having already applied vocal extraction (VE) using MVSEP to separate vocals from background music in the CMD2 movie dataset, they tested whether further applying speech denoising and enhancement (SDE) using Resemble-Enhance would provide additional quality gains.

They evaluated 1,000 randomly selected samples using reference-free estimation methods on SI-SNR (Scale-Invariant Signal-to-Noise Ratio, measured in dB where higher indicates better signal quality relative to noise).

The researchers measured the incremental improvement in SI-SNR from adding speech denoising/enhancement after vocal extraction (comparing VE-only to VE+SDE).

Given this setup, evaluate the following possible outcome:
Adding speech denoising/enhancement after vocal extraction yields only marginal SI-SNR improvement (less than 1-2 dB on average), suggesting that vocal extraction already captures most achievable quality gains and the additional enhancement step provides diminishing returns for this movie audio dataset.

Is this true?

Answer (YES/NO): NO